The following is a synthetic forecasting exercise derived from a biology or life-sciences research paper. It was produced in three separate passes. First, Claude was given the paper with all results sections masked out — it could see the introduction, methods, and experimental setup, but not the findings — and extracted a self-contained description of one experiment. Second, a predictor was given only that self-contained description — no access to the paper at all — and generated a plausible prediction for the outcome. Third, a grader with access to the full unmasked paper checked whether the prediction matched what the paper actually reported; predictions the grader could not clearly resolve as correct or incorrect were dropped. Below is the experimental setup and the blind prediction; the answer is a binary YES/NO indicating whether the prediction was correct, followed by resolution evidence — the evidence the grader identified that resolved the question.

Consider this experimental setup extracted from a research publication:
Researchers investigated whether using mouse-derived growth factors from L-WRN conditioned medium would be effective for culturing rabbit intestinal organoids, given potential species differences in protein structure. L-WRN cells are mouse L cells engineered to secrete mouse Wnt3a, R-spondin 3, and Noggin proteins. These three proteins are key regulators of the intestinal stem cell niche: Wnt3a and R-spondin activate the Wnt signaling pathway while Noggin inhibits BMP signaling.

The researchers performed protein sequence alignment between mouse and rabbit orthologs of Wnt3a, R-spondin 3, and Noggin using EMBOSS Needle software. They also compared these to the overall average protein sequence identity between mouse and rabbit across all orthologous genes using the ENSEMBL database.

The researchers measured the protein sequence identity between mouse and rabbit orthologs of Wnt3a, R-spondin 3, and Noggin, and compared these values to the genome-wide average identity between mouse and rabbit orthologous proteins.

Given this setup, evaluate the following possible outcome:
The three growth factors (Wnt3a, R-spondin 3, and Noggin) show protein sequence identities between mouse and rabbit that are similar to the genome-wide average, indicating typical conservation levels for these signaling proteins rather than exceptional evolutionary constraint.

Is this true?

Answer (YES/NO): NO